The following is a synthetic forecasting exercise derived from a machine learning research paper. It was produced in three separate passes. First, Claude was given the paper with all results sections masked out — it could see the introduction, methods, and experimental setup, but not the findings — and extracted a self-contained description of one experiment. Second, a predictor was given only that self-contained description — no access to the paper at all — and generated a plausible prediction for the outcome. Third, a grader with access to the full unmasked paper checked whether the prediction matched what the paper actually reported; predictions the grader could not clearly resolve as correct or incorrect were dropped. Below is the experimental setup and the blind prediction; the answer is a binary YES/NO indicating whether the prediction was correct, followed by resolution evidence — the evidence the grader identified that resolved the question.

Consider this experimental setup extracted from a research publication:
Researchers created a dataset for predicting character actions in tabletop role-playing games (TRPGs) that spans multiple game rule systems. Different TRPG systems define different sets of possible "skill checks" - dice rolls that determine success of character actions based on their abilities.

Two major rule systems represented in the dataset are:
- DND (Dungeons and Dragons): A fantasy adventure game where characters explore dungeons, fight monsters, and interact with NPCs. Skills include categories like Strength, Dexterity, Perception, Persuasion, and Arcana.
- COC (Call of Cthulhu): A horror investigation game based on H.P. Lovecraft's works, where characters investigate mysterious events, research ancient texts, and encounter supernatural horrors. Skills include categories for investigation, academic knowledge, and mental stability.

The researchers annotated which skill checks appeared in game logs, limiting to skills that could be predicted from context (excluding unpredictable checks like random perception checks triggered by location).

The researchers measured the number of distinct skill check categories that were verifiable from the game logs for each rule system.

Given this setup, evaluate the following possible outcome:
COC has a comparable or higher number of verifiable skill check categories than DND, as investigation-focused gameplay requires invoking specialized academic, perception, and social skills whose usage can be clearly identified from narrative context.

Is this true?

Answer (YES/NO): YES